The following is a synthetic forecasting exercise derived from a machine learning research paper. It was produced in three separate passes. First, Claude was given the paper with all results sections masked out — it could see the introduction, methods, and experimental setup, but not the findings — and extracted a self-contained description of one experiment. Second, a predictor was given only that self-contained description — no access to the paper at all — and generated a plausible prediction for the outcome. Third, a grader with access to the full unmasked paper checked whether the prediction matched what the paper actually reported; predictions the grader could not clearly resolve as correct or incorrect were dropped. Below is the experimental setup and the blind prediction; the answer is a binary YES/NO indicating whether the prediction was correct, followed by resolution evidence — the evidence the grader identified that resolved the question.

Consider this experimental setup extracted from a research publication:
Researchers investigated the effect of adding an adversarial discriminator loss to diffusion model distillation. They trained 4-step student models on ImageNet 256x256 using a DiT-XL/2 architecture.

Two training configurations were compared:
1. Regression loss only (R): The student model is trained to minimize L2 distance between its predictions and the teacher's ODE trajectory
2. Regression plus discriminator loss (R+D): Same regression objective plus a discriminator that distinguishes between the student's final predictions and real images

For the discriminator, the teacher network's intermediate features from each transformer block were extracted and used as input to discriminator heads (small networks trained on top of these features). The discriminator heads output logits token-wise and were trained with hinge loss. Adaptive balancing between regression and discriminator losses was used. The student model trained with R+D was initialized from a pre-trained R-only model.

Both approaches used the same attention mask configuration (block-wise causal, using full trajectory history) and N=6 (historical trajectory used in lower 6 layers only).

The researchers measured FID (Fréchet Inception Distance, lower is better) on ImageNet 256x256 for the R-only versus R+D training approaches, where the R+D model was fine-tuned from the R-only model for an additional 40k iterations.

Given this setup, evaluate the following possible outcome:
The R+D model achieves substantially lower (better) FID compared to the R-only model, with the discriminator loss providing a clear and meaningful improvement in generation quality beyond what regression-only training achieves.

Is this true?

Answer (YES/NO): YES